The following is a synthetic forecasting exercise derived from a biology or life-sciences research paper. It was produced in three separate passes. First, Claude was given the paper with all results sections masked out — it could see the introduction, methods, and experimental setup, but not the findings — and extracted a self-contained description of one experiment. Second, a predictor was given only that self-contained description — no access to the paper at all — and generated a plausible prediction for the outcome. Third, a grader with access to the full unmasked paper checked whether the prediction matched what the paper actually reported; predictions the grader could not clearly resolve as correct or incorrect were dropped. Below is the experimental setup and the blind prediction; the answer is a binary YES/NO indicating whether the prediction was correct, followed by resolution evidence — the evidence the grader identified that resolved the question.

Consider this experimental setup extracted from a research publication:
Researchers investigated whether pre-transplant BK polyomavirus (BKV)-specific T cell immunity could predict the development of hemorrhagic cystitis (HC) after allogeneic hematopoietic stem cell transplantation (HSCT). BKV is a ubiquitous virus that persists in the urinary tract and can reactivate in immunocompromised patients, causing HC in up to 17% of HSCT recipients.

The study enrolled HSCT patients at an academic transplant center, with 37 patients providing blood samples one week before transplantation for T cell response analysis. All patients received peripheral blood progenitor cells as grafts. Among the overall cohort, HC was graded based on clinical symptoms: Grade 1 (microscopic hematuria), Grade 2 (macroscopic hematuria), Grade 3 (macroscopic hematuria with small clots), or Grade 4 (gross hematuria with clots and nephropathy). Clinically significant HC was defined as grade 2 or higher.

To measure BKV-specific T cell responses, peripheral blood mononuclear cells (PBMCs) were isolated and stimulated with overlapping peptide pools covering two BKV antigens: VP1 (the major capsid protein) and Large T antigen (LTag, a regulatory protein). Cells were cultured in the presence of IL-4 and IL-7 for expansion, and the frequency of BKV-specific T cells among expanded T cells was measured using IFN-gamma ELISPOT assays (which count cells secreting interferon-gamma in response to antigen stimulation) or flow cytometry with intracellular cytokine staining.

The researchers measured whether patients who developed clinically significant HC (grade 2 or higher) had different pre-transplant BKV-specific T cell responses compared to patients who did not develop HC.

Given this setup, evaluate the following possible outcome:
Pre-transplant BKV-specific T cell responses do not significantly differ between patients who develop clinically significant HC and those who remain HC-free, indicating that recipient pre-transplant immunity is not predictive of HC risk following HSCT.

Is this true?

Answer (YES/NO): NO